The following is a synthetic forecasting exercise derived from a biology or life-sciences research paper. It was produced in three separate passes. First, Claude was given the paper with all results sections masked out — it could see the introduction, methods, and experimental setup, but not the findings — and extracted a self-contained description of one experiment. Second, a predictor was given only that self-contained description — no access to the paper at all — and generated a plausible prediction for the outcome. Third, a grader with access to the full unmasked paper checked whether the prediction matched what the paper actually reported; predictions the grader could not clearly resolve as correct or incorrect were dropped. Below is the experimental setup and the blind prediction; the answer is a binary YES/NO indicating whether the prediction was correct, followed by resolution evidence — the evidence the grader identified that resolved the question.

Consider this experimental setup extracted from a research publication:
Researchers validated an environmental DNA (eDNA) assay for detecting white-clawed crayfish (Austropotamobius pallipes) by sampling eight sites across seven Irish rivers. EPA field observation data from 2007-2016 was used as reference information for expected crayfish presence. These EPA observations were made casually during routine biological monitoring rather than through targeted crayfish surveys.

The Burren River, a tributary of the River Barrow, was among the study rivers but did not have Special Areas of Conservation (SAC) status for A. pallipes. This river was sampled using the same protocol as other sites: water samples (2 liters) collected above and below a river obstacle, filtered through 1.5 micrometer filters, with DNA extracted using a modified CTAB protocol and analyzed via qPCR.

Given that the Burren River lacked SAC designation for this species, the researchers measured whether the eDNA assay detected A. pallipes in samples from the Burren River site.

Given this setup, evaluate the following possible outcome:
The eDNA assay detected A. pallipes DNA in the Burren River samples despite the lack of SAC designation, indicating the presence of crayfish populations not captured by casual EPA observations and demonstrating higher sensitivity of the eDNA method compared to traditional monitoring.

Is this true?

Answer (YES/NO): NO